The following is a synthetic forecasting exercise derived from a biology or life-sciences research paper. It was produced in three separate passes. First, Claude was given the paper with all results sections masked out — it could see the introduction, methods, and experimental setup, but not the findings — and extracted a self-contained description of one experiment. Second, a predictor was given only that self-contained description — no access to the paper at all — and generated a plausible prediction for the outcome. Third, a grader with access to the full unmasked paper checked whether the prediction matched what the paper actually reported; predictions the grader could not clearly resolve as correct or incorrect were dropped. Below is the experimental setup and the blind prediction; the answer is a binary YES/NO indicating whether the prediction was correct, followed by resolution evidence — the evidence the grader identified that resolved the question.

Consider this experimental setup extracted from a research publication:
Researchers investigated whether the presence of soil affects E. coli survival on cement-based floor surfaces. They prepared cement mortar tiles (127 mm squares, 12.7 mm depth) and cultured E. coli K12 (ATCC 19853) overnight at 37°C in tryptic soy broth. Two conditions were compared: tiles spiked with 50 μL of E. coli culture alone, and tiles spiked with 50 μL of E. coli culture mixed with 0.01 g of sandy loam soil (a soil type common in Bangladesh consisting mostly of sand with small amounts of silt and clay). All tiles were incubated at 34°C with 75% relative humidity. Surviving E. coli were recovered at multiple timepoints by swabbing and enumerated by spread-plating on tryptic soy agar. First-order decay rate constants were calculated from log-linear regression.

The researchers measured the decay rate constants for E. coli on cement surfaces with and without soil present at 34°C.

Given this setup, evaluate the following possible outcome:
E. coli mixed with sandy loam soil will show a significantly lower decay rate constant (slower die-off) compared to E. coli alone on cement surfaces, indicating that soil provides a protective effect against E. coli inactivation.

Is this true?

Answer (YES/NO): YES